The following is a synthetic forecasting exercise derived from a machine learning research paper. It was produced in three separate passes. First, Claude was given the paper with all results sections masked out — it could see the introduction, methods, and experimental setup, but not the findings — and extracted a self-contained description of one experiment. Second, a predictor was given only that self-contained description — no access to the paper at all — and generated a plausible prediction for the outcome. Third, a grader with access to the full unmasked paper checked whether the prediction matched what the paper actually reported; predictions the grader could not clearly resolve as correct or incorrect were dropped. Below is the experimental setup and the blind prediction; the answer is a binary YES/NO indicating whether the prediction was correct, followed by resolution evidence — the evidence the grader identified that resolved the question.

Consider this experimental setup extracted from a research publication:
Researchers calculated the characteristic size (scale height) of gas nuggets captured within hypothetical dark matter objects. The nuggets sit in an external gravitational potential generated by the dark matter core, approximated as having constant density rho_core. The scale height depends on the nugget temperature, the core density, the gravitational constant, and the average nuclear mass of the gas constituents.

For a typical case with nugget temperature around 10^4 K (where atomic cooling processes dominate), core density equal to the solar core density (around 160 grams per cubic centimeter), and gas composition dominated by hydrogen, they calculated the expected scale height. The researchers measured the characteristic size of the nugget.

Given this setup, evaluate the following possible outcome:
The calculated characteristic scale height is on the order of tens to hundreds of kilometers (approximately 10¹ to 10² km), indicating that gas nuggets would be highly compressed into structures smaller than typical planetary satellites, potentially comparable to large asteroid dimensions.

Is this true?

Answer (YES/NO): NO